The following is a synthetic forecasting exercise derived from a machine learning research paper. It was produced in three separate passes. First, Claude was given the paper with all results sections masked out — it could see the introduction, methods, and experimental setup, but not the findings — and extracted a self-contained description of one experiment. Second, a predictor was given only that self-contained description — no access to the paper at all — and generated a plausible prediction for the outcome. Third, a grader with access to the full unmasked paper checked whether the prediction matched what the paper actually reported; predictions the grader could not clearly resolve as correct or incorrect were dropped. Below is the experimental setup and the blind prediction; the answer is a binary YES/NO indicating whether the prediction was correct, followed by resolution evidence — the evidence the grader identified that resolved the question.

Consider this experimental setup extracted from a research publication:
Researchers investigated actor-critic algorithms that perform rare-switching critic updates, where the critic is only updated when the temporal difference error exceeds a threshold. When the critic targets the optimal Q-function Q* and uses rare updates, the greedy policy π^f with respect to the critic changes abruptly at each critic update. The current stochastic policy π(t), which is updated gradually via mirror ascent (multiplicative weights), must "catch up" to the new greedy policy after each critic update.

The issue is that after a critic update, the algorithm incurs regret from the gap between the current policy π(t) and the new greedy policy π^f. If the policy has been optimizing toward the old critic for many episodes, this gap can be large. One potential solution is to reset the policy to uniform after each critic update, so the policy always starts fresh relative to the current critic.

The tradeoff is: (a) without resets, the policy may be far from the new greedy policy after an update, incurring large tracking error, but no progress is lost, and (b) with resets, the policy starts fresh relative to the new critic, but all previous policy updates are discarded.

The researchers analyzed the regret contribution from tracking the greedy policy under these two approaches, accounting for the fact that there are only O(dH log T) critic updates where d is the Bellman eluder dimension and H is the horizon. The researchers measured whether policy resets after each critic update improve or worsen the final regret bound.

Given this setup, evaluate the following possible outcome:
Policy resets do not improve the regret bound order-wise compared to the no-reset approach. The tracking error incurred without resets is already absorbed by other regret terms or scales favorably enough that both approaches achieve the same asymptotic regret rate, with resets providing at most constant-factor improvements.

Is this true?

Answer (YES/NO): NO